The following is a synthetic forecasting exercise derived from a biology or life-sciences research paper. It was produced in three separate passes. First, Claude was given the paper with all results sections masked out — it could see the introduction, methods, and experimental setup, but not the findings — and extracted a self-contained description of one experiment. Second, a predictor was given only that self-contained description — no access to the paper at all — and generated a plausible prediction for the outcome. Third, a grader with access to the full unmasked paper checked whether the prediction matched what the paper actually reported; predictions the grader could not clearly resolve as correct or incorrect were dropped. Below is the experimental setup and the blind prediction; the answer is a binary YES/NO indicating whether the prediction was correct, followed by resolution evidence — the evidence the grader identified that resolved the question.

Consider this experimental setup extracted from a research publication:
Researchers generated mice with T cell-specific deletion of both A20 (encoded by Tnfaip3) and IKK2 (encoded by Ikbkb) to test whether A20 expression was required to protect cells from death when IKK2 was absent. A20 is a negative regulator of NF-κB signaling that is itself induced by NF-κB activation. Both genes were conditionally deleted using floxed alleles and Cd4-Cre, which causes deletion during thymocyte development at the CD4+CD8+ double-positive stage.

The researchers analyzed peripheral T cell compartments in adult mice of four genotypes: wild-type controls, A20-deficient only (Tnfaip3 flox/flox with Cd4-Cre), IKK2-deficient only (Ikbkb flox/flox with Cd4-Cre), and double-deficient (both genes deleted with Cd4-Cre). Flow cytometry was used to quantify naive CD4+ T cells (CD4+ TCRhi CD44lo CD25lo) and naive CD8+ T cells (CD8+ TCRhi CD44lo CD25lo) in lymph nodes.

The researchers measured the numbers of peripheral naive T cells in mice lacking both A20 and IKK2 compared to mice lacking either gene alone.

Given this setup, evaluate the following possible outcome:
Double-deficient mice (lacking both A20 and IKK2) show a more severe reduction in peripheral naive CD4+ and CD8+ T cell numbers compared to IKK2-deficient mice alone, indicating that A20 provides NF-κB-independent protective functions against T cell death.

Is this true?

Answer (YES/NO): NO